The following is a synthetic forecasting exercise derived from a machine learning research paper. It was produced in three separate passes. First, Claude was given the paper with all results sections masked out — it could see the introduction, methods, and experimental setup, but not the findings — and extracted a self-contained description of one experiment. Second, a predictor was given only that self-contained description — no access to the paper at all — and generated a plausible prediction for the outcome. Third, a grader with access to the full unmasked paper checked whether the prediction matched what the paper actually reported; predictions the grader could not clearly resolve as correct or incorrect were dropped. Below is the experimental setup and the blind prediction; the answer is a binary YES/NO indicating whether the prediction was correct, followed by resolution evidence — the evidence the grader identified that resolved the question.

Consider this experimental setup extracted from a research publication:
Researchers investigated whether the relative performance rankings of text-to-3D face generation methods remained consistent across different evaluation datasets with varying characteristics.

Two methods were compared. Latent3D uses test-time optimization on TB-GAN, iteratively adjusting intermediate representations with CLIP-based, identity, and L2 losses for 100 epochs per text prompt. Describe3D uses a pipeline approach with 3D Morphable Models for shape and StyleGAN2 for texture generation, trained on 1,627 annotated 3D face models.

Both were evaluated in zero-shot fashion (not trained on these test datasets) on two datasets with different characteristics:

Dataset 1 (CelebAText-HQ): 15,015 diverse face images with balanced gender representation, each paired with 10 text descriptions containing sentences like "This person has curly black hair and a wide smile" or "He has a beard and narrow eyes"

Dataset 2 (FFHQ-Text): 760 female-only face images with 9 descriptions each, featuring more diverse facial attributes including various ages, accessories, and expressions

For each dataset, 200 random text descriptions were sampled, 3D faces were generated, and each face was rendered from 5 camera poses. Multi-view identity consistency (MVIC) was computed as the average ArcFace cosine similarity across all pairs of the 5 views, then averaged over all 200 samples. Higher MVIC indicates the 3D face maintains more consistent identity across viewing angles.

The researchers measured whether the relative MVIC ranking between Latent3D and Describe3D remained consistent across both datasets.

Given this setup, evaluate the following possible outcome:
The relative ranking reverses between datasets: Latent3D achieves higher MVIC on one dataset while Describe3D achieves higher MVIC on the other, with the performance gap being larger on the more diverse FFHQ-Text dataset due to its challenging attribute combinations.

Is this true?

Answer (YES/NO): NO